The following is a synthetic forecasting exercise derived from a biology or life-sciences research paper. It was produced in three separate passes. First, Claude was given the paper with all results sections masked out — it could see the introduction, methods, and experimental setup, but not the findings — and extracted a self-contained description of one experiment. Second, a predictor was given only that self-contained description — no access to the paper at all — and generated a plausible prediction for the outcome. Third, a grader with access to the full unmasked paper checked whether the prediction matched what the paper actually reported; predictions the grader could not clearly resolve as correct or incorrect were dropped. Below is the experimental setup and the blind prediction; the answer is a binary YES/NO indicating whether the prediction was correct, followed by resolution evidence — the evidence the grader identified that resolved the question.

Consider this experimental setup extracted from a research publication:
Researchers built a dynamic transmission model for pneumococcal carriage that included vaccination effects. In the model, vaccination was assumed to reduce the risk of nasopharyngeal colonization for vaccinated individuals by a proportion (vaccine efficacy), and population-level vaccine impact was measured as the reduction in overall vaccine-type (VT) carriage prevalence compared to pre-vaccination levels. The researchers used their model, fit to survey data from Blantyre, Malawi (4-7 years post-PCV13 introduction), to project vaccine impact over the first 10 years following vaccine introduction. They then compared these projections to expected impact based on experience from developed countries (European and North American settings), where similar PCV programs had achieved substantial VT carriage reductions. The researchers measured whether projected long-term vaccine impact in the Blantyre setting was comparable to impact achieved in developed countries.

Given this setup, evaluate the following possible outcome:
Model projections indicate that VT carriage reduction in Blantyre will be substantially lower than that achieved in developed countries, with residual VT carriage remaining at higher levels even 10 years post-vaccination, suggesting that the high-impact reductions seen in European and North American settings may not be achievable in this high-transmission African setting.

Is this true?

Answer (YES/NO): YES